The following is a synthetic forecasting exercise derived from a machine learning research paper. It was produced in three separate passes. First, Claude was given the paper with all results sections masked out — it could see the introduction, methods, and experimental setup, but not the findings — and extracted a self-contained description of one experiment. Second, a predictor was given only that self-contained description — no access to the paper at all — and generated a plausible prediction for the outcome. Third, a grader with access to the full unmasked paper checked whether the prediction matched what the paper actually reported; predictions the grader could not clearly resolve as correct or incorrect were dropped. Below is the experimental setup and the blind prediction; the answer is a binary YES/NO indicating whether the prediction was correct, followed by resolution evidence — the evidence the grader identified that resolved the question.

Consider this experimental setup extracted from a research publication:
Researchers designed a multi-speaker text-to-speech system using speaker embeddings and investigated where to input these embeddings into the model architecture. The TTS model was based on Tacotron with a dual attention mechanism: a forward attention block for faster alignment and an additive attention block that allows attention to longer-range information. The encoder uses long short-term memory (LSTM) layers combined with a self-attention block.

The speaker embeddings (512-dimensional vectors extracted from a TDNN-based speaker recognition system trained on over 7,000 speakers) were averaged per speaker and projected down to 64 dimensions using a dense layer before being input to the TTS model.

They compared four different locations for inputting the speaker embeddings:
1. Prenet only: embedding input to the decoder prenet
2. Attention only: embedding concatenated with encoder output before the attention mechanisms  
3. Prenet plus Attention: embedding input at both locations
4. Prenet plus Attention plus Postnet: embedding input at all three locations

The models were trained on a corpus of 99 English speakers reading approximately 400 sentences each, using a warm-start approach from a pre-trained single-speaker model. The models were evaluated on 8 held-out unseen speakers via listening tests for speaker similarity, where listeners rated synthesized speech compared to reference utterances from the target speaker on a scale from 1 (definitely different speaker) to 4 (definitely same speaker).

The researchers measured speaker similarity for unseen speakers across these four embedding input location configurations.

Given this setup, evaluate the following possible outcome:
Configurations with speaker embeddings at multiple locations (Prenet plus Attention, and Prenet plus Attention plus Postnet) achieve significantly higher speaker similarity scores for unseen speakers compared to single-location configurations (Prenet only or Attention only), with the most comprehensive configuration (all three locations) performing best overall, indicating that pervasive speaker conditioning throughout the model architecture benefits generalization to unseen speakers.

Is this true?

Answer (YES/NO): NO